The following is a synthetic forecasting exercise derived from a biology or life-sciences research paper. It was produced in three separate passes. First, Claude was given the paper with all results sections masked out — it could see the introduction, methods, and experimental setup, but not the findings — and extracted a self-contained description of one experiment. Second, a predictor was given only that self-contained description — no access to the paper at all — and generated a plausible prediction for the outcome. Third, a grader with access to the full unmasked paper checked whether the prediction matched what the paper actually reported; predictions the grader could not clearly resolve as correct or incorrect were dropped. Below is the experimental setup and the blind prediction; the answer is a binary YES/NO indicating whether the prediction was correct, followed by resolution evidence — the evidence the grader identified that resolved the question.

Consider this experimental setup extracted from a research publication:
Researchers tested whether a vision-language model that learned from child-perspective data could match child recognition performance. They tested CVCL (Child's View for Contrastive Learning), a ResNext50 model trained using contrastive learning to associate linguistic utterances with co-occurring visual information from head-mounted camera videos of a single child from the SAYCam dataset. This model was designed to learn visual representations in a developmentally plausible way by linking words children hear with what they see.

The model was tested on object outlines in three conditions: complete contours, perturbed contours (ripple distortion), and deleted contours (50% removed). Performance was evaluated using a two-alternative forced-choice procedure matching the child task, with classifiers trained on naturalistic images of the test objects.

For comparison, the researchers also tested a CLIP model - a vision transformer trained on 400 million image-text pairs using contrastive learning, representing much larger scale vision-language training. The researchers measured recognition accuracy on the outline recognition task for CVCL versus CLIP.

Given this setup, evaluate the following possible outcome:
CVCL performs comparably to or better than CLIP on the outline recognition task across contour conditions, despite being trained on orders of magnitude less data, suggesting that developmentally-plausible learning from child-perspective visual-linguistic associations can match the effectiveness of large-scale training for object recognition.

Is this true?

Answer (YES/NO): NO